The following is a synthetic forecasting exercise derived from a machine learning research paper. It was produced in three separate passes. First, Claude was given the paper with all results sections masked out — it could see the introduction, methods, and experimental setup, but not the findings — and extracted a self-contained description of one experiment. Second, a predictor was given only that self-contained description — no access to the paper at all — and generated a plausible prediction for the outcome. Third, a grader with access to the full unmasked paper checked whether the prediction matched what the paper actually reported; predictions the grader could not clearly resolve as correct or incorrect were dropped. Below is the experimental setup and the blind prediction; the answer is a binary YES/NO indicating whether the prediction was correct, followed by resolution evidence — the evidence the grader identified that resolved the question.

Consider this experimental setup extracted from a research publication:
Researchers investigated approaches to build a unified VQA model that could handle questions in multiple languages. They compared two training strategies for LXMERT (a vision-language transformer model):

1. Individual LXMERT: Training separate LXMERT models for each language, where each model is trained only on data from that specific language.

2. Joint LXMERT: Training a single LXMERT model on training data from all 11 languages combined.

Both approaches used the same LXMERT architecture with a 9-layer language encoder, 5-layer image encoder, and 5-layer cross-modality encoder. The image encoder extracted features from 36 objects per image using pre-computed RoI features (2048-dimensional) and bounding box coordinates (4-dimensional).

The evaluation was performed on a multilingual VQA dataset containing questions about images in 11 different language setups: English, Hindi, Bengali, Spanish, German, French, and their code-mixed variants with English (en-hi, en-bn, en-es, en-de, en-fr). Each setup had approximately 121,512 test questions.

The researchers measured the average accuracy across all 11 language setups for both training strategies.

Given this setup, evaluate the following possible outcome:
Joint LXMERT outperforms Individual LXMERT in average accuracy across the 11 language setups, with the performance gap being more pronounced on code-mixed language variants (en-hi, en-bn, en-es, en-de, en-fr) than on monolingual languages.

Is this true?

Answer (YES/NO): NO